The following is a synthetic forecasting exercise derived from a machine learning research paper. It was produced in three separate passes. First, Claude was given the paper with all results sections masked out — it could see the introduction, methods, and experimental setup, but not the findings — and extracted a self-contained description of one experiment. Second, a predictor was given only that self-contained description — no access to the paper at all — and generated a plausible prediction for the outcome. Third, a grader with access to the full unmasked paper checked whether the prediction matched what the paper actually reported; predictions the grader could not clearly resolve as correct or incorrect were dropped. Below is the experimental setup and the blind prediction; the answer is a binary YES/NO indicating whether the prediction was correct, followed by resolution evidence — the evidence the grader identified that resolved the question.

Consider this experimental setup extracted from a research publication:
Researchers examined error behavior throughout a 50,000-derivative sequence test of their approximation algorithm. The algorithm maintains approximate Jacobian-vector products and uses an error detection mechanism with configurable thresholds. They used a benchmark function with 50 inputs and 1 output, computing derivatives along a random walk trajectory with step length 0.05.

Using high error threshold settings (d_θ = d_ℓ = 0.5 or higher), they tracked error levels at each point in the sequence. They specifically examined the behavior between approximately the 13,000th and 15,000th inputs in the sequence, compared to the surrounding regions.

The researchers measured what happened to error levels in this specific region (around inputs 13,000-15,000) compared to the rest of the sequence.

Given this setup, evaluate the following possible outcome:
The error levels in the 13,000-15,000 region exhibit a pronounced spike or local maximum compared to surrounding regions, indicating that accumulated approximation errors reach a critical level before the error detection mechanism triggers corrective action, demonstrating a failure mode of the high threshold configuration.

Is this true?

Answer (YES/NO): NO